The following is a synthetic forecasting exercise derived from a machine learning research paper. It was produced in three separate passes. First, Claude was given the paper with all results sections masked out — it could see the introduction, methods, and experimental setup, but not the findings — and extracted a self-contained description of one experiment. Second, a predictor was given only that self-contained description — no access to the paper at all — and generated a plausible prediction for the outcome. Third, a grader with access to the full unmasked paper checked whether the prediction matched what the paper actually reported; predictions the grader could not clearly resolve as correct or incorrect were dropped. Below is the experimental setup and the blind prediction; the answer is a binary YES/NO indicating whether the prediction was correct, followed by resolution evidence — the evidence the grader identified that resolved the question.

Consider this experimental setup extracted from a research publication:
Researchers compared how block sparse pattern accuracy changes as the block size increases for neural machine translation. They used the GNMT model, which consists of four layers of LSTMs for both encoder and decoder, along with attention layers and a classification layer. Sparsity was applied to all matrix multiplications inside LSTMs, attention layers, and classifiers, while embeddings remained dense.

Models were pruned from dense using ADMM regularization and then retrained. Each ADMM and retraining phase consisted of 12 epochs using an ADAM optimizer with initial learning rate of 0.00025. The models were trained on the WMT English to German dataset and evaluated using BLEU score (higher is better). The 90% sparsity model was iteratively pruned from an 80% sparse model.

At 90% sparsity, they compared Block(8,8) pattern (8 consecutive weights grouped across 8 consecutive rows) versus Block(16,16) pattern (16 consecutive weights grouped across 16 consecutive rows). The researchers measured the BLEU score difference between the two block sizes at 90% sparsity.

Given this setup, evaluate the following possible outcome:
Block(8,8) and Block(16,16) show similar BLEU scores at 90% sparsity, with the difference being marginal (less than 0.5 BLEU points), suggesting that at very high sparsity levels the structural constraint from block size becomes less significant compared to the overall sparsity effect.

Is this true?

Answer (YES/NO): NO